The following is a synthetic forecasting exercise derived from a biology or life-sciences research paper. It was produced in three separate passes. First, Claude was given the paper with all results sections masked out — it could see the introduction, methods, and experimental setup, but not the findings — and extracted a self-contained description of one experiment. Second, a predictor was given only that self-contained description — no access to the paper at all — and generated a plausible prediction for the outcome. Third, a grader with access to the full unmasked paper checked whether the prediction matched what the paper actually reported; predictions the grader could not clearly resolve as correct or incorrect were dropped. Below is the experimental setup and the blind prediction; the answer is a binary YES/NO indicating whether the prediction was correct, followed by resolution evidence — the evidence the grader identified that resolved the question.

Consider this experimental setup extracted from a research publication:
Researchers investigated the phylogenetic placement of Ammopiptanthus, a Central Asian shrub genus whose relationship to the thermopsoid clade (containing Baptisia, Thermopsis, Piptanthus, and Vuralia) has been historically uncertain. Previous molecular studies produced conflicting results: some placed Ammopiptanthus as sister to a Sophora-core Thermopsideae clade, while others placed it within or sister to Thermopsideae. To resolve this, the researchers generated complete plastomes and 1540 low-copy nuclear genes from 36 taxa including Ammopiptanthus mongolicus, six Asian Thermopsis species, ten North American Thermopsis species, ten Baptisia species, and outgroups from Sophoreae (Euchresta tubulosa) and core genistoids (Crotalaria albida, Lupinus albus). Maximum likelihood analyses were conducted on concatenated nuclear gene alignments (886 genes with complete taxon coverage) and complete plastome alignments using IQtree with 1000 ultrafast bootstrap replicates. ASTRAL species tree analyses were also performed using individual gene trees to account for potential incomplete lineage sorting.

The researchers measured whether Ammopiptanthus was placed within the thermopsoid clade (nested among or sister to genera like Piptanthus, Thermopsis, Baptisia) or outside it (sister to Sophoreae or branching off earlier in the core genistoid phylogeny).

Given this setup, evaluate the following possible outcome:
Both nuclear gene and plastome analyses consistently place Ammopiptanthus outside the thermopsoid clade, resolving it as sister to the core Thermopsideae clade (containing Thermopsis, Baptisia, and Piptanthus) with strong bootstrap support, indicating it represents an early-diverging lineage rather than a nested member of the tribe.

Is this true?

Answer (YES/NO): NO